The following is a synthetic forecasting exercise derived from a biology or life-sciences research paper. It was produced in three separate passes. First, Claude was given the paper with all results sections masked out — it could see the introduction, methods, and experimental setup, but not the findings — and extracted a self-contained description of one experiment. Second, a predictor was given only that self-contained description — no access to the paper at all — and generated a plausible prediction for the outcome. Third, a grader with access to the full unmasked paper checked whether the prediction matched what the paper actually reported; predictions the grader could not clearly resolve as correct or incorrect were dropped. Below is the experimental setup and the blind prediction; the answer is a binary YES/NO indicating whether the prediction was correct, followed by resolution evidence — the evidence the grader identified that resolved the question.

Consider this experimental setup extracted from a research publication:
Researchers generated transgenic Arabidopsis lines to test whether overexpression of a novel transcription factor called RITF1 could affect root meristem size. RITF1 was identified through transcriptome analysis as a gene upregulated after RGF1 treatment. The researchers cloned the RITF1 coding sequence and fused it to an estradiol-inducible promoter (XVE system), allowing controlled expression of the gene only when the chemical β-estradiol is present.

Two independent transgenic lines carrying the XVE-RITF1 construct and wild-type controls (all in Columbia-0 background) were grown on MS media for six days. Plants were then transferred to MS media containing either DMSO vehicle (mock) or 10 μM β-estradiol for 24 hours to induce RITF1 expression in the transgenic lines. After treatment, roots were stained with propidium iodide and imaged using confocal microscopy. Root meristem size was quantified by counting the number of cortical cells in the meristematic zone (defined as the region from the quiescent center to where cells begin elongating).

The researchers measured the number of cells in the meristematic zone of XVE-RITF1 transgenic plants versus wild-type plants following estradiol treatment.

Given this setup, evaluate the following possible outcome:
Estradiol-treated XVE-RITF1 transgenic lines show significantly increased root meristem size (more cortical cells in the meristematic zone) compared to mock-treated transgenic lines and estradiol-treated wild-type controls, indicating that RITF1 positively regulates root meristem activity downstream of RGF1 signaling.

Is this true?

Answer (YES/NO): YES